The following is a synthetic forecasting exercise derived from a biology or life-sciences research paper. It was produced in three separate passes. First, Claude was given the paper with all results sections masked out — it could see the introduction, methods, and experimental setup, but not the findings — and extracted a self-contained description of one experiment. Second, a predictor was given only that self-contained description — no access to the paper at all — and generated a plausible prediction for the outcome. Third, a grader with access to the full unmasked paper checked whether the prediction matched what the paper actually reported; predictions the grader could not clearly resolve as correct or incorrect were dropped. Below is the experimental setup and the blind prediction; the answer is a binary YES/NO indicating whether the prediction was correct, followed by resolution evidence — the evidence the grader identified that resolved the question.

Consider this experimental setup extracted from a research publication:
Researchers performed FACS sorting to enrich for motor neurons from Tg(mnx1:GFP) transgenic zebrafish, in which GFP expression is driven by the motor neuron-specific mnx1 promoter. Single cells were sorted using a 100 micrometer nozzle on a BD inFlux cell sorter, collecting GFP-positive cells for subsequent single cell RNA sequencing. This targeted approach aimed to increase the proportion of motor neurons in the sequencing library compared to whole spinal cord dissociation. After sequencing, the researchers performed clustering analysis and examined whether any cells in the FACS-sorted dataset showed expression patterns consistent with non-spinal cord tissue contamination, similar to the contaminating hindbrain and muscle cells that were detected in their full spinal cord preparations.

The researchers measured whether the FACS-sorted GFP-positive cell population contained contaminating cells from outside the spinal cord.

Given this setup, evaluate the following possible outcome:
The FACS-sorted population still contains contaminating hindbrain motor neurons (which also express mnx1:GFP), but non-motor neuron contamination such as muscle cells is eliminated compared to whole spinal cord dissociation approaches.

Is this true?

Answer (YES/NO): NO